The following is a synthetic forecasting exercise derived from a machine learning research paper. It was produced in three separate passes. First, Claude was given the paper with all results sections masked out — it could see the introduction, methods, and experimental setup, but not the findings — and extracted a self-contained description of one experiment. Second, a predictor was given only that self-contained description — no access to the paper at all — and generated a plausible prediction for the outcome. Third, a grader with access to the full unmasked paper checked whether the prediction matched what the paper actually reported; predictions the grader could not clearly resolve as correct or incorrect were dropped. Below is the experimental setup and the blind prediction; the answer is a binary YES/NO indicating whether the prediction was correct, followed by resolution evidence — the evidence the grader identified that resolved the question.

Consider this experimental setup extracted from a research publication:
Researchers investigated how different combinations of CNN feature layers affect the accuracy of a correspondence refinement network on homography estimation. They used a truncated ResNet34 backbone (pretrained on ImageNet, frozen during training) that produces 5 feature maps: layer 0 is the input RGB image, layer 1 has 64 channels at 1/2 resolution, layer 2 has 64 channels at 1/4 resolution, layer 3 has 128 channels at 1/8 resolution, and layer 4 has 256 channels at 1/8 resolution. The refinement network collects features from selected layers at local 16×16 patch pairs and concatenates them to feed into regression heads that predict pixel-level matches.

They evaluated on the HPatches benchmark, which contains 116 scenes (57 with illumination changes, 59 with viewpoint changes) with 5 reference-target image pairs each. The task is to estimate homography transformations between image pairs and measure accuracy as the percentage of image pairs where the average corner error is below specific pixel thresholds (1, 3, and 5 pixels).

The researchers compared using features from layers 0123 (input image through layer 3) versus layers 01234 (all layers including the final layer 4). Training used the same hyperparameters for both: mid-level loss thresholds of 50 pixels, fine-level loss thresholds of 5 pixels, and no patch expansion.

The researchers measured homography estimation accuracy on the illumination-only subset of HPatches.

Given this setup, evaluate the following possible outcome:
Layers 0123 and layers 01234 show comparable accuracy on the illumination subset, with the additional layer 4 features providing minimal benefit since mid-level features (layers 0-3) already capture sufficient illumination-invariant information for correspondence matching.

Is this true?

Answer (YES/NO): NO